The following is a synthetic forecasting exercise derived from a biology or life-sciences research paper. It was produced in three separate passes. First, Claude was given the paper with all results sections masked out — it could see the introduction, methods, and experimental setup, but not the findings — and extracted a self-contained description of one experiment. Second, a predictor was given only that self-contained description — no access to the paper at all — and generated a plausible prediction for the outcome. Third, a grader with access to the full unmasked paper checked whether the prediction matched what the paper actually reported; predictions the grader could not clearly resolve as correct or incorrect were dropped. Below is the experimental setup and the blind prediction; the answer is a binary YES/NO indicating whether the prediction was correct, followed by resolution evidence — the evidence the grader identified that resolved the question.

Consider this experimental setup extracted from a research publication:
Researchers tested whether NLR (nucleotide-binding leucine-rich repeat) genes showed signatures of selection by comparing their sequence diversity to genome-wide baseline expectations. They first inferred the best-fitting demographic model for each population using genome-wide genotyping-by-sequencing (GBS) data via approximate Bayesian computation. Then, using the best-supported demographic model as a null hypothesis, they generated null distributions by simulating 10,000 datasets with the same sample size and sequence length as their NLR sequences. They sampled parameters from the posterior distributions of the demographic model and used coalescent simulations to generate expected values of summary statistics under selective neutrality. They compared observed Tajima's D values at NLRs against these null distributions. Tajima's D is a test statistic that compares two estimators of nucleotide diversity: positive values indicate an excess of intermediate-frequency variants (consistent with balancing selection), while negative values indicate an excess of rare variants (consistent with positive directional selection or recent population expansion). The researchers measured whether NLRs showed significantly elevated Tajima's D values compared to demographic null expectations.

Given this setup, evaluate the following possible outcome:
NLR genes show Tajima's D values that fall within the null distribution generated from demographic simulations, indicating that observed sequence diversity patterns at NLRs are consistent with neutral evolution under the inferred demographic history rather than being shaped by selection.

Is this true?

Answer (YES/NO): NO